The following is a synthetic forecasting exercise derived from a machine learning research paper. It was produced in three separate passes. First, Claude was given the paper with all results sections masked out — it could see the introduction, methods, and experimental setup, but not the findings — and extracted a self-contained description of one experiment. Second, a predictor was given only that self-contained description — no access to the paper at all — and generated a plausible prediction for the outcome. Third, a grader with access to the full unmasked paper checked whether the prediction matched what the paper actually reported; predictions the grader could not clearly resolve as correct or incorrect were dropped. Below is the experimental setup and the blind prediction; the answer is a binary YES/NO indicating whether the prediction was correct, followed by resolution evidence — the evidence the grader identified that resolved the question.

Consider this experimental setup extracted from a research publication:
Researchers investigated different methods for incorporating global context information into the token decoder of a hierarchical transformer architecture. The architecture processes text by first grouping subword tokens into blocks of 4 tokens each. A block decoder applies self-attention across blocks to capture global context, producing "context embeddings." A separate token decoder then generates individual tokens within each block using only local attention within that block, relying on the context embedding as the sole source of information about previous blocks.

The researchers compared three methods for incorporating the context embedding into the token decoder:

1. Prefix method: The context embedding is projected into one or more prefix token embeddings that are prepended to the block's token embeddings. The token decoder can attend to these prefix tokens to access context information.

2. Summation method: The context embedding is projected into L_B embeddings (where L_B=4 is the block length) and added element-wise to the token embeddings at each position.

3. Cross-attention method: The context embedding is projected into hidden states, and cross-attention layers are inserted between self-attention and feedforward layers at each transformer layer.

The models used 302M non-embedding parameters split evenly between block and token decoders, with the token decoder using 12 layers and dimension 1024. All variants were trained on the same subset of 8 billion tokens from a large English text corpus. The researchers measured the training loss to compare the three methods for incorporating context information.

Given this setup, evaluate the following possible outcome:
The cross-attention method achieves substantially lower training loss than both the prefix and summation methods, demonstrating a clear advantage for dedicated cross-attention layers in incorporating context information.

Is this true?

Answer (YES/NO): NO